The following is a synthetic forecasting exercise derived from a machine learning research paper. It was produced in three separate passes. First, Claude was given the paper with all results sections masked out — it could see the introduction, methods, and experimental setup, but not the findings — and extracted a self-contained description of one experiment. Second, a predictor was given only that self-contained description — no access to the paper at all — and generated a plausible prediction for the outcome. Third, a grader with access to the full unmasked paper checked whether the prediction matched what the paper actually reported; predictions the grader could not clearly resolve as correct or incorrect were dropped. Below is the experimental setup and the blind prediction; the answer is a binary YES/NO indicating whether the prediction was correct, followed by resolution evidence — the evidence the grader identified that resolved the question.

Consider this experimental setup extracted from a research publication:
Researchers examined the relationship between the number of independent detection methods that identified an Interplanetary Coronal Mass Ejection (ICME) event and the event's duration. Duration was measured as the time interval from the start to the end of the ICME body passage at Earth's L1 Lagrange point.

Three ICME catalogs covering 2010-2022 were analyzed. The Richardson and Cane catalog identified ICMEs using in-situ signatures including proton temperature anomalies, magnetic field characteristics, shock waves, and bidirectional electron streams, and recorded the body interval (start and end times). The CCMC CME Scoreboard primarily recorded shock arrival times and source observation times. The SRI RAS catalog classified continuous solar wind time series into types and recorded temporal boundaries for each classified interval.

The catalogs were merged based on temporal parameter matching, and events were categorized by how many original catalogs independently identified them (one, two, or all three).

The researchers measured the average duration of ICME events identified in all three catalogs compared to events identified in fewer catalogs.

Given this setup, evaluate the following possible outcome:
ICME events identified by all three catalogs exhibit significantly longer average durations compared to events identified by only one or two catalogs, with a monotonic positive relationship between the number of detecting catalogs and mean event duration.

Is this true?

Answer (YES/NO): YES